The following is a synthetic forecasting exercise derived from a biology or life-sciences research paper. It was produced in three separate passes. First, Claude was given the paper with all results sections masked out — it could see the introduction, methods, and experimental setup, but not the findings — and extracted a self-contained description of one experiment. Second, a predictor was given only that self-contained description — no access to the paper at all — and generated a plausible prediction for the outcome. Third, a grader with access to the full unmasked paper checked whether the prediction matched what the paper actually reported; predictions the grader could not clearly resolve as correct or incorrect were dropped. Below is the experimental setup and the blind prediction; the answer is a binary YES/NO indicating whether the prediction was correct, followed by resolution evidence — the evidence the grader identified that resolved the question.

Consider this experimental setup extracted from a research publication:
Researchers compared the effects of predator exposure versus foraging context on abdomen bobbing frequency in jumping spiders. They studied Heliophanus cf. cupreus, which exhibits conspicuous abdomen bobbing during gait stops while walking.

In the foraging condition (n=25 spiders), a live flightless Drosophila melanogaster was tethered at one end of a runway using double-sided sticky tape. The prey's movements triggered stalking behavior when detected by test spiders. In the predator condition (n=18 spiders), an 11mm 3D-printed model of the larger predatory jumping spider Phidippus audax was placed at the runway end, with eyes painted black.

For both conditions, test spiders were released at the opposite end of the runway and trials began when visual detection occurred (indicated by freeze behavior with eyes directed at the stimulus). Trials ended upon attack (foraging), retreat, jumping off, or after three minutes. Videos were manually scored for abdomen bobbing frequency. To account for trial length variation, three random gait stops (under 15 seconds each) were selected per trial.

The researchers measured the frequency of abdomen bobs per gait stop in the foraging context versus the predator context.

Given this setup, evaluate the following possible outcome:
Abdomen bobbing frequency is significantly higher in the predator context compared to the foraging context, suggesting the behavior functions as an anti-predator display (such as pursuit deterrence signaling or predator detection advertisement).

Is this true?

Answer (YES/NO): YES